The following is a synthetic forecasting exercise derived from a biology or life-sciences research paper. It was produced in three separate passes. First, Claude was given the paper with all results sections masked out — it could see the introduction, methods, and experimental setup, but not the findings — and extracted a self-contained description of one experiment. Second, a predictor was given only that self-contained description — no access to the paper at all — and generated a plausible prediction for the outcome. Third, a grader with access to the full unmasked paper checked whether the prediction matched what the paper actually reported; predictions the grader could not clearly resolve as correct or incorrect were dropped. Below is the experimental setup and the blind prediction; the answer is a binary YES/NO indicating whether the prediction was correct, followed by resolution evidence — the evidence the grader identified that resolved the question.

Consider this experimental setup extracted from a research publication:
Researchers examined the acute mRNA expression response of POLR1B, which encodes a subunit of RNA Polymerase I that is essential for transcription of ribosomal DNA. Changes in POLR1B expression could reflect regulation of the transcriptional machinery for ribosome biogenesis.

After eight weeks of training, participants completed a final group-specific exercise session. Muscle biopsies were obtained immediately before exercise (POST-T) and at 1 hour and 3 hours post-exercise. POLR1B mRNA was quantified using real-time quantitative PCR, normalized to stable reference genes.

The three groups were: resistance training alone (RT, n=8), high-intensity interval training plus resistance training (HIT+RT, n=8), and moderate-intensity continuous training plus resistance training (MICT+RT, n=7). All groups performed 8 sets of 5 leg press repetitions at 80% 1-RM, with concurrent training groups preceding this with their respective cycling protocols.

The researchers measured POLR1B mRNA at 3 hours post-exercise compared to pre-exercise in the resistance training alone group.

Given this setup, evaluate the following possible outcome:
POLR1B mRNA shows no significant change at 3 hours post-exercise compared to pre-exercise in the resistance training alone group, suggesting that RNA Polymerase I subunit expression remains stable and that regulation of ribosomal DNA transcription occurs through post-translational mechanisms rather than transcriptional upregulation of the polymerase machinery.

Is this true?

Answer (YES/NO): YES